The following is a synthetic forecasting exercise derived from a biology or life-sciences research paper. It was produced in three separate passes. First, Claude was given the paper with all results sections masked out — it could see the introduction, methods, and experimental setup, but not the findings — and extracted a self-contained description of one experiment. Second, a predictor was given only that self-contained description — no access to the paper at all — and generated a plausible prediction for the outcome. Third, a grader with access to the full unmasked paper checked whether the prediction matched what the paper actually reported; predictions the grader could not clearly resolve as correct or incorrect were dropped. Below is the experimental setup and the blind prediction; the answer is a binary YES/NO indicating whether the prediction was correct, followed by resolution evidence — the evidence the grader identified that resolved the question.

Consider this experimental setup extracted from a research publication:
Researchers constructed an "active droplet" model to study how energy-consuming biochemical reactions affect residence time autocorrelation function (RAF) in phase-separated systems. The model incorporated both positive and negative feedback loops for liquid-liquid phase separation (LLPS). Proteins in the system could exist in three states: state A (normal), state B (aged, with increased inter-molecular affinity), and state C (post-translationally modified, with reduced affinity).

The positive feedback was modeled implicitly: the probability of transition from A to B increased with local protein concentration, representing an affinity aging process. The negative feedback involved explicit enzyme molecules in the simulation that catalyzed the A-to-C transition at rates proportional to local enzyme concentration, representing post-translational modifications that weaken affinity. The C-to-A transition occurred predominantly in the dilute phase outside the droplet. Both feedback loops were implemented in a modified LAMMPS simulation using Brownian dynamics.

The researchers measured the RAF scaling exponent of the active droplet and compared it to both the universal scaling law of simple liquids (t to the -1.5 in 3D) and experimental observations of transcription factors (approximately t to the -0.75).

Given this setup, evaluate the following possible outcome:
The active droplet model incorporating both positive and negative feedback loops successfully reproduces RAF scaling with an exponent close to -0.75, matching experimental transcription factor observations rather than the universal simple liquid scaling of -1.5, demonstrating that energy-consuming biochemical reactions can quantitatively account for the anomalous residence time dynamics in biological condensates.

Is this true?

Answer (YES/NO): YES